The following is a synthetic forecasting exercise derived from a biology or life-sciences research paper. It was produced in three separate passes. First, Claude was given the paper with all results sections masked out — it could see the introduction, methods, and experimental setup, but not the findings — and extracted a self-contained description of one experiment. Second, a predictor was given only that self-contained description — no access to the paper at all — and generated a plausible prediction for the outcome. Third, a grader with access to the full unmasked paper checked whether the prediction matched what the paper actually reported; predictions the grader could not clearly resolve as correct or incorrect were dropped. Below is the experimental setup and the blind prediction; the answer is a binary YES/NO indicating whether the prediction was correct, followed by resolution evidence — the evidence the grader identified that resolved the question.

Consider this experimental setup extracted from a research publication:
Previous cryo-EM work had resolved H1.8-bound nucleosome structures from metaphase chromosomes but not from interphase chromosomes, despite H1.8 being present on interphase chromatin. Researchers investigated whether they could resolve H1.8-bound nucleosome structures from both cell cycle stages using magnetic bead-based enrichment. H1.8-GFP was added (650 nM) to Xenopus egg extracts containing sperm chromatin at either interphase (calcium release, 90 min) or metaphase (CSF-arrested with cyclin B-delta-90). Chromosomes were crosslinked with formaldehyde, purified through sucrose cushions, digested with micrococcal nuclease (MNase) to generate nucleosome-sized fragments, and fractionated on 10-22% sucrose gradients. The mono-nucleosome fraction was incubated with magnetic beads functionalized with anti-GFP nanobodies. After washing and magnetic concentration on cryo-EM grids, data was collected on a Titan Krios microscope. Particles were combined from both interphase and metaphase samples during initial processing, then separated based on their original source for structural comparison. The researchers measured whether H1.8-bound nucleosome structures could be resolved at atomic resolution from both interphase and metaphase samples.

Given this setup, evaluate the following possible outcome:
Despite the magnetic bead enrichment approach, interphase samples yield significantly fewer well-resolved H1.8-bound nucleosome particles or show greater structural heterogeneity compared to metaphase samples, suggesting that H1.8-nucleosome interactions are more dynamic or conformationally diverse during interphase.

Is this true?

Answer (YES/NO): NO